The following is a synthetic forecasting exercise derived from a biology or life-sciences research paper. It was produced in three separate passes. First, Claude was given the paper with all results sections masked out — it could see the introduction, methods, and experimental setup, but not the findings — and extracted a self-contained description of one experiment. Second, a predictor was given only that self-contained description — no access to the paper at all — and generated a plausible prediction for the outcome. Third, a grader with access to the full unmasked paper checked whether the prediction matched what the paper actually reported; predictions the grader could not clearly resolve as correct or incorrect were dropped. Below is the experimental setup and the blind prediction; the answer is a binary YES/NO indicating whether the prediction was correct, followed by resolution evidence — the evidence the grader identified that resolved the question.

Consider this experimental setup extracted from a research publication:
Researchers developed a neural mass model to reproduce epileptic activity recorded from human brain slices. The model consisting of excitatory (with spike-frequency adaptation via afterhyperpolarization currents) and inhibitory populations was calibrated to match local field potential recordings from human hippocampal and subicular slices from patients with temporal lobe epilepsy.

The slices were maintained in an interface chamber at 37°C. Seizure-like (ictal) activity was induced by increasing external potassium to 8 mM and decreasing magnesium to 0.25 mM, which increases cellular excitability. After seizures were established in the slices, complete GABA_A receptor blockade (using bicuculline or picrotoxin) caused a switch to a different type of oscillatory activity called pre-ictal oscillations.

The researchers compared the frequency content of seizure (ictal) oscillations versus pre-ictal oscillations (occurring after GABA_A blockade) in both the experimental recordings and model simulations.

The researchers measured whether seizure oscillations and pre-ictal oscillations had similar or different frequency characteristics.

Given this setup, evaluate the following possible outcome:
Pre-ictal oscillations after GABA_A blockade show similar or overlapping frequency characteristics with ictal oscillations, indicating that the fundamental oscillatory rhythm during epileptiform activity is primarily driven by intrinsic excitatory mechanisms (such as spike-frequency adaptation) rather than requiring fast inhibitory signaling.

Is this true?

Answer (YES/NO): NO